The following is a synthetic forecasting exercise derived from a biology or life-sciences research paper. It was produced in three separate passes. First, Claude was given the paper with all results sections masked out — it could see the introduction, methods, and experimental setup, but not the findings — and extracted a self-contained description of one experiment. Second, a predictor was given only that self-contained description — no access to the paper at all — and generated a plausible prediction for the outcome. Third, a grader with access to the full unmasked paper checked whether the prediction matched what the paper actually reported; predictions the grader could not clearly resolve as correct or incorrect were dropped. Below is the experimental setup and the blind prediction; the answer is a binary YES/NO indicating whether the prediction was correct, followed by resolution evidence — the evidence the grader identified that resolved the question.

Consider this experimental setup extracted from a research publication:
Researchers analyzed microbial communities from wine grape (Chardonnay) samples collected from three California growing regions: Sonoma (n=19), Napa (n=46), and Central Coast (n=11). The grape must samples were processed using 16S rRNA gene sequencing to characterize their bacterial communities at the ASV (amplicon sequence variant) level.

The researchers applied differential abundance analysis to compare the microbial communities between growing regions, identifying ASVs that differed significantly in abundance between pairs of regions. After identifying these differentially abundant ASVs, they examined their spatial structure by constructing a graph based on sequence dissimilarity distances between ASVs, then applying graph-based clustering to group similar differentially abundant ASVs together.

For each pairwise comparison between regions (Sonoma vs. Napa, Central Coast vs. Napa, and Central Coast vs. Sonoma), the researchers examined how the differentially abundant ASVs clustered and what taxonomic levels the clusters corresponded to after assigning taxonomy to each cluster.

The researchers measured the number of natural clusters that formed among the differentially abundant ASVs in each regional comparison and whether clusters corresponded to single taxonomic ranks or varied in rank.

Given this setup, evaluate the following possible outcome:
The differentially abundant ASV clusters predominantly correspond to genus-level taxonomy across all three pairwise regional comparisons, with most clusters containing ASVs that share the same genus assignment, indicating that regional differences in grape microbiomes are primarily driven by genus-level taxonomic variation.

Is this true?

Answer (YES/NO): NO